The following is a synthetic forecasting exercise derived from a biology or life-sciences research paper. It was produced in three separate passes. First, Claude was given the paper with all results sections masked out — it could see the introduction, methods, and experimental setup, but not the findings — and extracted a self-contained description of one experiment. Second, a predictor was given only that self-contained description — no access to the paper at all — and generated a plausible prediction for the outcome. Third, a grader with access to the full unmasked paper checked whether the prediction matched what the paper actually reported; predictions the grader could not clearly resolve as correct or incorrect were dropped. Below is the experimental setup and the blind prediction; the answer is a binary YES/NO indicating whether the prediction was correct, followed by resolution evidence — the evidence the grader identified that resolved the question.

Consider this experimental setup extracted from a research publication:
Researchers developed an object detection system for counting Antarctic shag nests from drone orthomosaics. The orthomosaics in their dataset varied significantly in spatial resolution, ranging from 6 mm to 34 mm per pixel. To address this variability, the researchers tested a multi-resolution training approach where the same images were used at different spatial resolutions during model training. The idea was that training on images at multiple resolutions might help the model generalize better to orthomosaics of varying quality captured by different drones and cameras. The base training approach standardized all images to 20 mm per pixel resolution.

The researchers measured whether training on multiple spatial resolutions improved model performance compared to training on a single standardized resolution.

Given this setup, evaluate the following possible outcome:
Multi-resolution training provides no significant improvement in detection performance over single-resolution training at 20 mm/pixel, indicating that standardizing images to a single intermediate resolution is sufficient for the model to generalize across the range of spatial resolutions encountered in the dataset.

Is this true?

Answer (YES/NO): YES